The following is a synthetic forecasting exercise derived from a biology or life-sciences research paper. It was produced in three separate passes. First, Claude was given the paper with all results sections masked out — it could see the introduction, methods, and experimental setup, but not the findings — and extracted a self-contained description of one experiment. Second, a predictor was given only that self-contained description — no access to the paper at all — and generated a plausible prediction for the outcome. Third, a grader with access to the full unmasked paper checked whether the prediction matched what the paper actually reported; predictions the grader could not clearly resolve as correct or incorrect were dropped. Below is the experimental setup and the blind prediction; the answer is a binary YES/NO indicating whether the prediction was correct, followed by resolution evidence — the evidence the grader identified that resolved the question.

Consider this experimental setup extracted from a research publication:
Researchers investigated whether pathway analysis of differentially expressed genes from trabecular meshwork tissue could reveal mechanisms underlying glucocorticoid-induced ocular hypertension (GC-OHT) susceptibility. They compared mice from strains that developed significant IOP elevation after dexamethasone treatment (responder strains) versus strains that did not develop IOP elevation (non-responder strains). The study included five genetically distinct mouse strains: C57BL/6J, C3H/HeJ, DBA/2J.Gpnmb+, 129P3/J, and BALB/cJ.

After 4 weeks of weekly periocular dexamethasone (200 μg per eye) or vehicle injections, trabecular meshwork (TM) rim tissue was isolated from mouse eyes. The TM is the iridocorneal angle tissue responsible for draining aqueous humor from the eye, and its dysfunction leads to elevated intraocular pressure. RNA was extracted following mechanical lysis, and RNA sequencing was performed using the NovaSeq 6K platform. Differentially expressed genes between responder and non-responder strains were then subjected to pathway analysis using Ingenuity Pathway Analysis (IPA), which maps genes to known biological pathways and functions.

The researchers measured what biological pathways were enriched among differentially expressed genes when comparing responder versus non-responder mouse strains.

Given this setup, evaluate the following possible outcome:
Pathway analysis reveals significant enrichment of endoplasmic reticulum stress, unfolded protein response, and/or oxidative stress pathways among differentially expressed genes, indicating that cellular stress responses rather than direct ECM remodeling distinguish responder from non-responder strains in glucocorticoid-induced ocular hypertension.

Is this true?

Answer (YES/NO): NO